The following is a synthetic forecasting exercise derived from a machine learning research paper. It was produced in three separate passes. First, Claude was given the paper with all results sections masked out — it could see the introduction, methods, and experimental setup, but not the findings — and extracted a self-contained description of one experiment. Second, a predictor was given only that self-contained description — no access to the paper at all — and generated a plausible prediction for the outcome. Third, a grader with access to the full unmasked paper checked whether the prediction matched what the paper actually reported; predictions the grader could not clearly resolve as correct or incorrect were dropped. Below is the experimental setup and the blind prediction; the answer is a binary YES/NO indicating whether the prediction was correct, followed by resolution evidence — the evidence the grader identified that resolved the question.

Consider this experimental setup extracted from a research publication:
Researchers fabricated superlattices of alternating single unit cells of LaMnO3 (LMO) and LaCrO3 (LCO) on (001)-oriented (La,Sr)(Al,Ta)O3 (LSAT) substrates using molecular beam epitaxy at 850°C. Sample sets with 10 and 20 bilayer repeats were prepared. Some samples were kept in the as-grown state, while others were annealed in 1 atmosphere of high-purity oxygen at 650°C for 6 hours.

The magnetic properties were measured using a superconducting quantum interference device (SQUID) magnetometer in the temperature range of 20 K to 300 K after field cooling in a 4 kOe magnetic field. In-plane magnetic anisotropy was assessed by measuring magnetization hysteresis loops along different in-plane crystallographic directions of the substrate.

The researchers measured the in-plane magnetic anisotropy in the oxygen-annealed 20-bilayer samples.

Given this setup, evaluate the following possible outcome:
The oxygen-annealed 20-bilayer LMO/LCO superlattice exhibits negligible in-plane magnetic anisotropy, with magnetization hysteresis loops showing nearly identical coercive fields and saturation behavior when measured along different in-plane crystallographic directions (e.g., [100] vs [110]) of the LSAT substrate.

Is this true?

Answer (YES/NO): YES